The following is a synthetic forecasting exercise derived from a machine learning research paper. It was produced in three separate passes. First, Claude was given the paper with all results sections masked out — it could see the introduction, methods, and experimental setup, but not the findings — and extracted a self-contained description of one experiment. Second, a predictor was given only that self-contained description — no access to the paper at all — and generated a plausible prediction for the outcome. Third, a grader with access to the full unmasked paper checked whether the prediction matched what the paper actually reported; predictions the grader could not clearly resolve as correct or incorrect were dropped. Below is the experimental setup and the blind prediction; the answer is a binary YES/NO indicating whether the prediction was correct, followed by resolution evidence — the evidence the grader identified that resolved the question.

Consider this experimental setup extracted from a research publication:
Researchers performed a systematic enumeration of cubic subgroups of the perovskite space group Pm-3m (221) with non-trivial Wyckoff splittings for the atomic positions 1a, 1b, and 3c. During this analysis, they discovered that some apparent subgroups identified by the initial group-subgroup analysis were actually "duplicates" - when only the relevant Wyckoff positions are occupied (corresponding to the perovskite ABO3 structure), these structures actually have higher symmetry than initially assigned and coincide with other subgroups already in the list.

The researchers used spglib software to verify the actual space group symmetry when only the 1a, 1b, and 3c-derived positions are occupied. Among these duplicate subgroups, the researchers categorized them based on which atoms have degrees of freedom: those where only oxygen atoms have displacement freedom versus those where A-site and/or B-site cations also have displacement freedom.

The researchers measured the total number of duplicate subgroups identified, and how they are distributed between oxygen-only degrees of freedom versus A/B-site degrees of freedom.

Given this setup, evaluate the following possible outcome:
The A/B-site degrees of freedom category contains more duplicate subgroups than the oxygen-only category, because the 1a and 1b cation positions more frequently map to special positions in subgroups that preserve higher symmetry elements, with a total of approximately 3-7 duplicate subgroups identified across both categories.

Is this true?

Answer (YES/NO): NO